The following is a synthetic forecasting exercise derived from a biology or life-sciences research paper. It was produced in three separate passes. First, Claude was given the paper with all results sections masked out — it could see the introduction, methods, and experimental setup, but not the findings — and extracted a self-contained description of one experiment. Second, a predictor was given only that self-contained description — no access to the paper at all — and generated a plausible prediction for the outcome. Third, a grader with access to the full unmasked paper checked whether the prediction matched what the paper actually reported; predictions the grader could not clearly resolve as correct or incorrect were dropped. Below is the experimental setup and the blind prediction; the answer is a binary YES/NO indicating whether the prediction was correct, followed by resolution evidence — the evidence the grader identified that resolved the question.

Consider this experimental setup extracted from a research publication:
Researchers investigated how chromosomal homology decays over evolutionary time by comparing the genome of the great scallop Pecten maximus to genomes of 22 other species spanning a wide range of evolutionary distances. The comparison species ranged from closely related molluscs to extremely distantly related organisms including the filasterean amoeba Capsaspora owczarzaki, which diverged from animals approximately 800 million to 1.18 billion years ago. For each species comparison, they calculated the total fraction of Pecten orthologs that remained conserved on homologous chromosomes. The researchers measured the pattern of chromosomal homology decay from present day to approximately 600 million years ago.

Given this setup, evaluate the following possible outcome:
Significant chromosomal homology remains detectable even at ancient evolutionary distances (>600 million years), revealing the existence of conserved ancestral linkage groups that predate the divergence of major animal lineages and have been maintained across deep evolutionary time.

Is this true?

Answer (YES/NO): YES